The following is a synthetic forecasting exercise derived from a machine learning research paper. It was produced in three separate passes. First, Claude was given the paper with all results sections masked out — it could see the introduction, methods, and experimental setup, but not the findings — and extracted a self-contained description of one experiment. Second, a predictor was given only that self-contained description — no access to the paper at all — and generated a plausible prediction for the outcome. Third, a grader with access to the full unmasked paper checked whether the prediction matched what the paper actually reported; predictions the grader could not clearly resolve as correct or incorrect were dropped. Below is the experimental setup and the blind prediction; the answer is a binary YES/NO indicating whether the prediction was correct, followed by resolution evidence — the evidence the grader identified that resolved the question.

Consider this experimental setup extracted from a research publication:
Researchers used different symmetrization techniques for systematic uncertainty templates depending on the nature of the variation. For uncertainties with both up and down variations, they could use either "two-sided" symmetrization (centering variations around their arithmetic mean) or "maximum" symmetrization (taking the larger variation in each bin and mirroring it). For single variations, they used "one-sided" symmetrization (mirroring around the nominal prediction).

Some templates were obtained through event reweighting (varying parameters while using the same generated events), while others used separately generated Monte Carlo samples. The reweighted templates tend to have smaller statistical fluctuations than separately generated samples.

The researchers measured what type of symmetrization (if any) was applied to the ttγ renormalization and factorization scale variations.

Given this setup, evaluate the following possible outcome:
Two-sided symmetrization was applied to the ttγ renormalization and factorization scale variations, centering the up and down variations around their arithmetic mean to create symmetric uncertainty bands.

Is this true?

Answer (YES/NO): NO